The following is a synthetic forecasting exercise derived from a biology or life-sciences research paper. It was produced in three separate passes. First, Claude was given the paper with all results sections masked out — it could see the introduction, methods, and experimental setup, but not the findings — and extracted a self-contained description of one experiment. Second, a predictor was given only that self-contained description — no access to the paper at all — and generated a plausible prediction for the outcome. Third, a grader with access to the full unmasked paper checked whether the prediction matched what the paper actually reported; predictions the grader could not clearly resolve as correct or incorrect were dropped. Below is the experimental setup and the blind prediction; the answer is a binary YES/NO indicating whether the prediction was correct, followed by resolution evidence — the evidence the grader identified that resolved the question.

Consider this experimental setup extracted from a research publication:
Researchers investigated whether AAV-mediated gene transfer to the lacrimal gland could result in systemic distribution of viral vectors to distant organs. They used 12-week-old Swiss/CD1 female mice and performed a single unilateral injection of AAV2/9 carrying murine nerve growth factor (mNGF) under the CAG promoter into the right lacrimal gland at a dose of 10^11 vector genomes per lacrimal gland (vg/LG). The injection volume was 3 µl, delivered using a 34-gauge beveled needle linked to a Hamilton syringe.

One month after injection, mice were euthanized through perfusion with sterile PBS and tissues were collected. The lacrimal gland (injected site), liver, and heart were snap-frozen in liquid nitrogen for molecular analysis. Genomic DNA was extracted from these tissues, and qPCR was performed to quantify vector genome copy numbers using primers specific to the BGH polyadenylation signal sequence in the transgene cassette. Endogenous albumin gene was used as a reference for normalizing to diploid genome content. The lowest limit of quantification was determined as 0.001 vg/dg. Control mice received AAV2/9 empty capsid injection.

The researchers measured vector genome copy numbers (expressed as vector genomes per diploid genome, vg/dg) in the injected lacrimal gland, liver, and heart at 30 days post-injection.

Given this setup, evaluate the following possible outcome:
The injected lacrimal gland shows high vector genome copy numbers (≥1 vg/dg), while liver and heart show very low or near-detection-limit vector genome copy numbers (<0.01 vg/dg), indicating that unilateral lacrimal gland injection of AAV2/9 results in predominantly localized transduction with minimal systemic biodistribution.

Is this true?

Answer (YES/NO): NO